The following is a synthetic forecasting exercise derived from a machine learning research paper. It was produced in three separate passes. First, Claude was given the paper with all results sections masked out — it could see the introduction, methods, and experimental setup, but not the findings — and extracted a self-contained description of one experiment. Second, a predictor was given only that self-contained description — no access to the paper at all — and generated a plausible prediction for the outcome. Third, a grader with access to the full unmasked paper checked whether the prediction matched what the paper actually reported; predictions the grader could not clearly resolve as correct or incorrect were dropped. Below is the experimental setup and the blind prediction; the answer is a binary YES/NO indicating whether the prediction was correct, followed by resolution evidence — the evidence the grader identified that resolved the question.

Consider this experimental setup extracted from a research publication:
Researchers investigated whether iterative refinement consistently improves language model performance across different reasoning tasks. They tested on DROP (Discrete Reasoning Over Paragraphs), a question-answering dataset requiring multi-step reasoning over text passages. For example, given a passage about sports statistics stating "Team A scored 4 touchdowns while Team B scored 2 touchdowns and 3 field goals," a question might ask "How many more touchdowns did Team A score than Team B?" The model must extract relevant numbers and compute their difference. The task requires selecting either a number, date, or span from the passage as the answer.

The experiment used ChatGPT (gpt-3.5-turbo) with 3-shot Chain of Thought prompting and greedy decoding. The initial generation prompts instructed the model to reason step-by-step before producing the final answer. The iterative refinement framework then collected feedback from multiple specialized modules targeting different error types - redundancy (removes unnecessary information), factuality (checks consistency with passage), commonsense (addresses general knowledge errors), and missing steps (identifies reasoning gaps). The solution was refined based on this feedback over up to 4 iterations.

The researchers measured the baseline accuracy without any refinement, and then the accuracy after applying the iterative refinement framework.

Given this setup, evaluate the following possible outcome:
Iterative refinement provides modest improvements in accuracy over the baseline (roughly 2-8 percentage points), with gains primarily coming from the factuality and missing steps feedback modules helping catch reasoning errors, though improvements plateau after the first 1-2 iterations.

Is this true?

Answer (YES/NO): NO